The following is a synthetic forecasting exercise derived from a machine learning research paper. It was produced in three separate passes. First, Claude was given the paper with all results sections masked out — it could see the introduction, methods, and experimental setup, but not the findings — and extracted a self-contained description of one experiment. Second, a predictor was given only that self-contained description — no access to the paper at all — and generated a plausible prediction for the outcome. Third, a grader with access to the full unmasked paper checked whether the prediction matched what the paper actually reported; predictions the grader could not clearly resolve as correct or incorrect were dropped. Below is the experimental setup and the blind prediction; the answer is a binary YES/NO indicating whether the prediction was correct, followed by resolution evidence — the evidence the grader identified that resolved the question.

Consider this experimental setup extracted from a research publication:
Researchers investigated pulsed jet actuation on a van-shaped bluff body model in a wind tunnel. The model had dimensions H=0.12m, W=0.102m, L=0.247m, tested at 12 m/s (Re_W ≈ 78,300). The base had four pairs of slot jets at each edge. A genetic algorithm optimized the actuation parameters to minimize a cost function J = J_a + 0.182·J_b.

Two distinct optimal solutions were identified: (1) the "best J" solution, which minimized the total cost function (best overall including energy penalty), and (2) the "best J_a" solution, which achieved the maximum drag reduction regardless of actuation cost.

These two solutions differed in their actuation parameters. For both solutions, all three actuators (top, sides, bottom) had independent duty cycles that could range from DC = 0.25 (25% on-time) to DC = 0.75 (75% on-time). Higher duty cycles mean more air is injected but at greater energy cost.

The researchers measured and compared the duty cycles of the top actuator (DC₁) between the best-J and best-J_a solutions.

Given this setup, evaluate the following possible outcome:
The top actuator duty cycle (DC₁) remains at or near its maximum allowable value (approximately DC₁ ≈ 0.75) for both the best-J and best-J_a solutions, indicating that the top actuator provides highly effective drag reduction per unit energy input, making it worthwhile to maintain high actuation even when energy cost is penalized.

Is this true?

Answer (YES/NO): NO